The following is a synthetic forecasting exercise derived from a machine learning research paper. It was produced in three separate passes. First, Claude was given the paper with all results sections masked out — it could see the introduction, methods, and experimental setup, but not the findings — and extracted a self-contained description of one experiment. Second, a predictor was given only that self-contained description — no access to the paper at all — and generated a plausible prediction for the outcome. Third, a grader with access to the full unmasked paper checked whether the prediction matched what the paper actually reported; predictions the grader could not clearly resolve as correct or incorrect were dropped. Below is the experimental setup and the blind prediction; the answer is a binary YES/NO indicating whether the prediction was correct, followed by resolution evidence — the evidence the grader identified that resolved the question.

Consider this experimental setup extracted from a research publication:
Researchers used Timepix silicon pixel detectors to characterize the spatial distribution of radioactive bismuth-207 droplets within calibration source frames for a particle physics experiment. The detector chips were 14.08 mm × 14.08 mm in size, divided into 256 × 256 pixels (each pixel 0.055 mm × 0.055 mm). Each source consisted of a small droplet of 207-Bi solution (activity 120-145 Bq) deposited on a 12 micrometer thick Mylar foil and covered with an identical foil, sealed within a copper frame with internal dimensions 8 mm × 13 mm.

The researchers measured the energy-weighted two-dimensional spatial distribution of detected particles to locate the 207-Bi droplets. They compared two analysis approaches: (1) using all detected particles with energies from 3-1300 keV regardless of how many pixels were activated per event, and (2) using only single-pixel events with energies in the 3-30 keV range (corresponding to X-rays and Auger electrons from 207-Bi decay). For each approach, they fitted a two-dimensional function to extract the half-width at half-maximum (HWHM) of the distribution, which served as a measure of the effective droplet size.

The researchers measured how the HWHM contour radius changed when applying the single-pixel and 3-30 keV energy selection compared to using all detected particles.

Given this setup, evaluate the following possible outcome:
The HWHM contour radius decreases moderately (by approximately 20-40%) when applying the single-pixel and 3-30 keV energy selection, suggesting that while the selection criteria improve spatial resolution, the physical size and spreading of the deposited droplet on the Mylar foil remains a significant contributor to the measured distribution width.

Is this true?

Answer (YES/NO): YES